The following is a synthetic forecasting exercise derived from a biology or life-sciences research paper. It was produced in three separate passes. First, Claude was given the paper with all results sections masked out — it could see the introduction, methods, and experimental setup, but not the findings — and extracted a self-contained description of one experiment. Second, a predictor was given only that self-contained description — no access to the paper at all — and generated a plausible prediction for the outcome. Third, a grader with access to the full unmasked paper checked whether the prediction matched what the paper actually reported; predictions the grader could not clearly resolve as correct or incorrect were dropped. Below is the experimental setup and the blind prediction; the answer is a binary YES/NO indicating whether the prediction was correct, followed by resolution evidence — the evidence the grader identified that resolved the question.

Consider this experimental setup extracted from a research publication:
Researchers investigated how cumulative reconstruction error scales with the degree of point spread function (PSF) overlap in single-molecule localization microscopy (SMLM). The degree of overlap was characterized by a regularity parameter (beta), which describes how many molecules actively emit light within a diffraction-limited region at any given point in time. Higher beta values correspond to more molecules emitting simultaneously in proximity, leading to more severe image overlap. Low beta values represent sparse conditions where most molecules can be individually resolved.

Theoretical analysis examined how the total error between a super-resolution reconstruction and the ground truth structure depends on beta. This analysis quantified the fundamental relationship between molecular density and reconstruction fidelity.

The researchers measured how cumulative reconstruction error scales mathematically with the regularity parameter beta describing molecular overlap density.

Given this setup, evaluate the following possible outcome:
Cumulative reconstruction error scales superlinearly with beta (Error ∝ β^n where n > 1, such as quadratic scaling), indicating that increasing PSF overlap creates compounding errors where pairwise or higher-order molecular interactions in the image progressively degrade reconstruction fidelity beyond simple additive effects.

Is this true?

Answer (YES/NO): NO